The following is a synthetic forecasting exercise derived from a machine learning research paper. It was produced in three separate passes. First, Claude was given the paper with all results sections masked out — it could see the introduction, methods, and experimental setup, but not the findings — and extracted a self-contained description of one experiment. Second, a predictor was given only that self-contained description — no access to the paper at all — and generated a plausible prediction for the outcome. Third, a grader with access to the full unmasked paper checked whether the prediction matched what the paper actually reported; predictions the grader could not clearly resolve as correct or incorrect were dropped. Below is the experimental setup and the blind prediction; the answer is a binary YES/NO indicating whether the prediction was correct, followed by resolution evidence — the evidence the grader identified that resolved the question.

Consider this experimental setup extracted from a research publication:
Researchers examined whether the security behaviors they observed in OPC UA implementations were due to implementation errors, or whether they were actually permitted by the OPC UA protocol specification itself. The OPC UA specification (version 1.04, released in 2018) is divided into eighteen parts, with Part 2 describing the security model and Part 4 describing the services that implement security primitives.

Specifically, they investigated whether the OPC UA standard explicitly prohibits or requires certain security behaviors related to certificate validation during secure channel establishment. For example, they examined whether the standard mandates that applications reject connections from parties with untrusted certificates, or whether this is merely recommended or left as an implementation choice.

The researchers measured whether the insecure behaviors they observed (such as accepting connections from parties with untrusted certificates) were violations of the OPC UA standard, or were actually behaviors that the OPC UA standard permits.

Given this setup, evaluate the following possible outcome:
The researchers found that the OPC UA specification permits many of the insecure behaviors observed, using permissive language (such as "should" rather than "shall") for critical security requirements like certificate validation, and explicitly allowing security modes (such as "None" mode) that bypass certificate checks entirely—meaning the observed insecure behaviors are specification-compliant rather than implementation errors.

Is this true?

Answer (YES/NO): YES